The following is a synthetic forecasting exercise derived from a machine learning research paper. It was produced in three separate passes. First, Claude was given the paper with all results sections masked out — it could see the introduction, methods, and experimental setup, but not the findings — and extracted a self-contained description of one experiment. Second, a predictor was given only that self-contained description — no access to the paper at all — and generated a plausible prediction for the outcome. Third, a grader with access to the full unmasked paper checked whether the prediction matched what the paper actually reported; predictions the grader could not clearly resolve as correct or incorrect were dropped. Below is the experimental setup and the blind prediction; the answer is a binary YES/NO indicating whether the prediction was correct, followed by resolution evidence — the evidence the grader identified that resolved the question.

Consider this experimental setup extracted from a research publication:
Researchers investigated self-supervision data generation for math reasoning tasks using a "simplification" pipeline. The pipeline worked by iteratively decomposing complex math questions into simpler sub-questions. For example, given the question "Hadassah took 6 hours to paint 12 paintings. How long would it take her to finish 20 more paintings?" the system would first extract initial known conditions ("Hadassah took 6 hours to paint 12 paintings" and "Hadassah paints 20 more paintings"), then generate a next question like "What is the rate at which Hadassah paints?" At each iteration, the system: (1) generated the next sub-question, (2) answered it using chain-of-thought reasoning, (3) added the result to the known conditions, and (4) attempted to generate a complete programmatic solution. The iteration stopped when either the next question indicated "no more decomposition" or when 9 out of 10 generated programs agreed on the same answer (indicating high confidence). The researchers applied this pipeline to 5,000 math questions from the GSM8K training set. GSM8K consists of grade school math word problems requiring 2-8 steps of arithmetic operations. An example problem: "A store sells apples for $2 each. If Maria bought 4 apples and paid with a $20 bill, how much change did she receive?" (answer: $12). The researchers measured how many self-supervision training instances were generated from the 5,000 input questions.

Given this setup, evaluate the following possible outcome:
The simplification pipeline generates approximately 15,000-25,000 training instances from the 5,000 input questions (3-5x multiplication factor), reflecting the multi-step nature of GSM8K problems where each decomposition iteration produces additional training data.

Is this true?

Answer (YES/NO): NO